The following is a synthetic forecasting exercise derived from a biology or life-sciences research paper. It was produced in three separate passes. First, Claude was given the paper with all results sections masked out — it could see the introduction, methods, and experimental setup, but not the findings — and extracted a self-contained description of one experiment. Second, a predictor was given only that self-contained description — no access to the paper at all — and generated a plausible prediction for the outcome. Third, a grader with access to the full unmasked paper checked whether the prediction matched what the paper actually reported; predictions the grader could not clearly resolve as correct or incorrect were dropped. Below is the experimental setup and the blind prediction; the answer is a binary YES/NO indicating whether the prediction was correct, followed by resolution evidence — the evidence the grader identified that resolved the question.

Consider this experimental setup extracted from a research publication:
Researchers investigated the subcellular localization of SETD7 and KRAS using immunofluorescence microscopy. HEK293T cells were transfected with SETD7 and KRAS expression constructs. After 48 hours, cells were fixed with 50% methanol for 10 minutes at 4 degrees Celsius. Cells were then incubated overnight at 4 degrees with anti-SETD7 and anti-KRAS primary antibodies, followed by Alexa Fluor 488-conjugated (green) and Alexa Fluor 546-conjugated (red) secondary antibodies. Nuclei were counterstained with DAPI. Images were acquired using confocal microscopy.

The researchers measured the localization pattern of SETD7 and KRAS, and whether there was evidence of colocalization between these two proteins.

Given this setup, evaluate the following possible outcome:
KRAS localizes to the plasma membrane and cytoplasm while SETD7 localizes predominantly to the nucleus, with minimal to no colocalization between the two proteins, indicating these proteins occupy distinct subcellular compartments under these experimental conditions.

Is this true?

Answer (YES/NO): NO